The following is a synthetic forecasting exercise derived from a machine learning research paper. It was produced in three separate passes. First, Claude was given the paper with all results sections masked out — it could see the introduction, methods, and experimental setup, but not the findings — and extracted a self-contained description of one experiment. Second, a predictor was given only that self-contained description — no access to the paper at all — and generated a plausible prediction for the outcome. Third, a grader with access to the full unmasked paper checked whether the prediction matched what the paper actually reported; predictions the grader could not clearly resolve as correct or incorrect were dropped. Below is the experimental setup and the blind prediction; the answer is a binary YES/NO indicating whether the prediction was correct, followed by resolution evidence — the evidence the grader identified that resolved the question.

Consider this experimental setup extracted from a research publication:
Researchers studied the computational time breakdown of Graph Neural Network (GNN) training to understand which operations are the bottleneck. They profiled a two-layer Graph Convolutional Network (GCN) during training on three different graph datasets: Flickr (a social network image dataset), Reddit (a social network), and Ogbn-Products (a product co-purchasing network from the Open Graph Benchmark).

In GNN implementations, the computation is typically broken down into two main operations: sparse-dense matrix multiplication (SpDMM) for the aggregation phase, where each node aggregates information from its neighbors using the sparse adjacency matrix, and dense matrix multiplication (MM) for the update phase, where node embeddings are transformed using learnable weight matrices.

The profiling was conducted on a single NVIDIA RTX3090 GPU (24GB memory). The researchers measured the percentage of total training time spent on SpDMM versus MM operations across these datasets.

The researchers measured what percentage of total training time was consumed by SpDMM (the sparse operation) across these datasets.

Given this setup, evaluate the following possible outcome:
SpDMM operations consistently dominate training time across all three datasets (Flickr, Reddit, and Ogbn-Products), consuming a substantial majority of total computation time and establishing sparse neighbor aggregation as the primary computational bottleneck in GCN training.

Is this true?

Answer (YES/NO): YES